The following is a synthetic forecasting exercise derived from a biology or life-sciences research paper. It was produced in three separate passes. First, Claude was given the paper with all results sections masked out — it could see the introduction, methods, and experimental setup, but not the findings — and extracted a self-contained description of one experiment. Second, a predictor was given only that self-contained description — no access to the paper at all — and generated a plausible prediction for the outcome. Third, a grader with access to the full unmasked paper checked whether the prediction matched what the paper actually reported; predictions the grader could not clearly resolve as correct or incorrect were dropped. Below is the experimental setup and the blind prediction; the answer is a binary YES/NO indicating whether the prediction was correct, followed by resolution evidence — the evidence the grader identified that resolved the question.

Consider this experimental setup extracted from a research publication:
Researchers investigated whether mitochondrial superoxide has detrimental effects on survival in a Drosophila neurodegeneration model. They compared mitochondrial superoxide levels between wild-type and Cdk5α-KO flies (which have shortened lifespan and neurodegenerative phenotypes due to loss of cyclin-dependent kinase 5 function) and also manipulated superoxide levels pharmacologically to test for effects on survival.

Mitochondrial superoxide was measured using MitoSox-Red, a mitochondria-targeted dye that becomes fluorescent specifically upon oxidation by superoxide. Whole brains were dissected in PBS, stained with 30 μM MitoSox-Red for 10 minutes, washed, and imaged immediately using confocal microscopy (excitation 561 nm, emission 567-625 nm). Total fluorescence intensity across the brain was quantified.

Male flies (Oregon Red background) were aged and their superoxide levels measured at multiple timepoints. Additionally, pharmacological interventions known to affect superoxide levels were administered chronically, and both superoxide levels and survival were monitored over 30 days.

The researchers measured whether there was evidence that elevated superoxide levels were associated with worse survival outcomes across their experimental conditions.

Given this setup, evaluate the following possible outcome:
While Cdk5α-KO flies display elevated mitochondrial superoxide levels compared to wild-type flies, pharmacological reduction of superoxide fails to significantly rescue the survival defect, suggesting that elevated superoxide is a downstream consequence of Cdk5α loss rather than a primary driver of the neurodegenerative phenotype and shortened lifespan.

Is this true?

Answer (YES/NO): NO